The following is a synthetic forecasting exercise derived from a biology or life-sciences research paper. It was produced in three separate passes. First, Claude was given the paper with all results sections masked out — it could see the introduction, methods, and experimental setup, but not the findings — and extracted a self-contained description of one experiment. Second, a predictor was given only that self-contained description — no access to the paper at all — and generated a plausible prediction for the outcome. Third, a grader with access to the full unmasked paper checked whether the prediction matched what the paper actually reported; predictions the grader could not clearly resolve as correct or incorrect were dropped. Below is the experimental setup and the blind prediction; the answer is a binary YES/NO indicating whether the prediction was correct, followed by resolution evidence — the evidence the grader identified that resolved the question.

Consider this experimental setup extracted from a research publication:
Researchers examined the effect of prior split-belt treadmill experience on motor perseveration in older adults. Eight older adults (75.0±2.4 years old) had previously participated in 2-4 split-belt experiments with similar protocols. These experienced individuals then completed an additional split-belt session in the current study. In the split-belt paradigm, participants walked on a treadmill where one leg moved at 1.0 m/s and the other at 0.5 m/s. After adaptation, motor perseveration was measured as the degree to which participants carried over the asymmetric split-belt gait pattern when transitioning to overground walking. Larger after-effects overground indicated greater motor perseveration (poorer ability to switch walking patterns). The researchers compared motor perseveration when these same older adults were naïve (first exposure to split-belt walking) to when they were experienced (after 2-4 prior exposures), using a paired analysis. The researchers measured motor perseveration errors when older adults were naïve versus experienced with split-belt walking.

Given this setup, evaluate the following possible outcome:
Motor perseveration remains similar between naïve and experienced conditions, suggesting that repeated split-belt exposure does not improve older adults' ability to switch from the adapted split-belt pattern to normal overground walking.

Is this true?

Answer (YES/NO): NO